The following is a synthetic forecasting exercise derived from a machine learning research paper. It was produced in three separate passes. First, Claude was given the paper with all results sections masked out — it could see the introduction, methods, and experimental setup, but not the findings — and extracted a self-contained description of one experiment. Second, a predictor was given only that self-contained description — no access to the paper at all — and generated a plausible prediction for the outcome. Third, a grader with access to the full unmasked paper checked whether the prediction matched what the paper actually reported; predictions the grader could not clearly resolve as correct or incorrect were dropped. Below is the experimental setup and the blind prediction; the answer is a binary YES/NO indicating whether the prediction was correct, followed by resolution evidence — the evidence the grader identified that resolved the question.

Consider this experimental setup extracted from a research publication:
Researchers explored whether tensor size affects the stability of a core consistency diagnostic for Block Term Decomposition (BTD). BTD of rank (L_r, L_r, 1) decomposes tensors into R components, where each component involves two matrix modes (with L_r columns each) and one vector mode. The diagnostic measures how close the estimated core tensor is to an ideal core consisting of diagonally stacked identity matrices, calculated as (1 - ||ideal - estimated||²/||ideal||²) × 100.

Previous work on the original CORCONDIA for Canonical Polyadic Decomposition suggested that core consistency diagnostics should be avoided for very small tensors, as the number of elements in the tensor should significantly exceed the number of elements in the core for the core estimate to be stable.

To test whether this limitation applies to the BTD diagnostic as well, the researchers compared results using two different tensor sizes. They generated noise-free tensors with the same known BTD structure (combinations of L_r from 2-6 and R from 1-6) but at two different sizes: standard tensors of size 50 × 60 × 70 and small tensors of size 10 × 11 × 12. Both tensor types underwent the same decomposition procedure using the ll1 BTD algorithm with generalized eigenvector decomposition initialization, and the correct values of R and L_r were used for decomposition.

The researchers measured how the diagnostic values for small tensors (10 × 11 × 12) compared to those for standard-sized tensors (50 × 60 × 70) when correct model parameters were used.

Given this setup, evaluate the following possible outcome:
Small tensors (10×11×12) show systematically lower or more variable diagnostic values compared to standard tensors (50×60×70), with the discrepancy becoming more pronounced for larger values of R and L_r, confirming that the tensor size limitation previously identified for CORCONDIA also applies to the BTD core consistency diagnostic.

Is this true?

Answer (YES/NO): YES